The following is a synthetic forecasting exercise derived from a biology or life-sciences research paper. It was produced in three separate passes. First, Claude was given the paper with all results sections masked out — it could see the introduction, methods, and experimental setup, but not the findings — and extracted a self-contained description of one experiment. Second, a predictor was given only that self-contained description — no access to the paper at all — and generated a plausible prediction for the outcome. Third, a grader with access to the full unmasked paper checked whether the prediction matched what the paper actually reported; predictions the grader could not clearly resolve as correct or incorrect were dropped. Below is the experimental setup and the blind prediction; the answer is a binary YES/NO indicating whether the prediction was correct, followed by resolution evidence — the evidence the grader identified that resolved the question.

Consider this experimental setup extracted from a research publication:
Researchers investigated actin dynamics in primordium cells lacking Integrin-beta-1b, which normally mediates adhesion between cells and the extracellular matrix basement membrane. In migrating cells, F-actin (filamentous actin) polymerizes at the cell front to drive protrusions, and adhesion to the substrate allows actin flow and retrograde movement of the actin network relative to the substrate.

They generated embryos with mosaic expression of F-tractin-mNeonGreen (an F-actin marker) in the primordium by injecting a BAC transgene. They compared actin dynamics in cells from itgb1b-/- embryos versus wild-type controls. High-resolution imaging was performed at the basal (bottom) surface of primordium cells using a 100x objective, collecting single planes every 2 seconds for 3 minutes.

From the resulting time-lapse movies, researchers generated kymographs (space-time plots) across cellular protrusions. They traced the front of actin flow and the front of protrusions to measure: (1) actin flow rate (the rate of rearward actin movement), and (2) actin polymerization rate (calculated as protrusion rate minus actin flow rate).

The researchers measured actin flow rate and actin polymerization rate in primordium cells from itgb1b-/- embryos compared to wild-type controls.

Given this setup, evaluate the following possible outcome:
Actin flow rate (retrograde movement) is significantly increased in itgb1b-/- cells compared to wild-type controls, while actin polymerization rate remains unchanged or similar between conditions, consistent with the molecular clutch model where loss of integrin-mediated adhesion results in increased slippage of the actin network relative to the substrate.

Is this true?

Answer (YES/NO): NO